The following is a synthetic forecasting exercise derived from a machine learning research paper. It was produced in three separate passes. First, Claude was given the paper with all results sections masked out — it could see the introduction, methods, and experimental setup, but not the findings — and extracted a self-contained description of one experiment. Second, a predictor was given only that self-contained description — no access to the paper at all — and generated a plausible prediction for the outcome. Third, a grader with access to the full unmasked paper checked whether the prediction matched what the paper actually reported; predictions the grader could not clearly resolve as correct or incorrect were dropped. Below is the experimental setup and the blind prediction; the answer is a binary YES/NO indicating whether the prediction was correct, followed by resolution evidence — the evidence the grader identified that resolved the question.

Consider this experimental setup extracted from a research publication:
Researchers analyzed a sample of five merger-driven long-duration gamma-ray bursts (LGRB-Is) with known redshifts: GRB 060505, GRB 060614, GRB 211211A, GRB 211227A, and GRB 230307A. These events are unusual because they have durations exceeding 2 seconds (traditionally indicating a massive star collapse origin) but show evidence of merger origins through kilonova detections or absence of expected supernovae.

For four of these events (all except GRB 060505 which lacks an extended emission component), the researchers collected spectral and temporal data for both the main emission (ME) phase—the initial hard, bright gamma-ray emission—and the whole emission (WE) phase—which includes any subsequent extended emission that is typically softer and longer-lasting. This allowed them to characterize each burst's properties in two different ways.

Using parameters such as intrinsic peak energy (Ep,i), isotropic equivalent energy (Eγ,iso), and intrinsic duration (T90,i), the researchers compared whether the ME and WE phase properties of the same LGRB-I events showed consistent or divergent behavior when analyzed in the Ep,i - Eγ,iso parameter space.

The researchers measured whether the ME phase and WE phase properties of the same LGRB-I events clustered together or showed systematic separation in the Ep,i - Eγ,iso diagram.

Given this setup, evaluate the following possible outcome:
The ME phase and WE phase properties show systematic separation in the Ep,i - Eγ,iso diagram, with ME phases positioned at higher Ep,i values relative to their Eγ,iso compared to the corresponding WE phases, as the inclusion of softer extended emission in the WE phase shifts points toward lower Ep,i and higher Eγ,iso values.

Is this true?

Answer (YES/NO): YES